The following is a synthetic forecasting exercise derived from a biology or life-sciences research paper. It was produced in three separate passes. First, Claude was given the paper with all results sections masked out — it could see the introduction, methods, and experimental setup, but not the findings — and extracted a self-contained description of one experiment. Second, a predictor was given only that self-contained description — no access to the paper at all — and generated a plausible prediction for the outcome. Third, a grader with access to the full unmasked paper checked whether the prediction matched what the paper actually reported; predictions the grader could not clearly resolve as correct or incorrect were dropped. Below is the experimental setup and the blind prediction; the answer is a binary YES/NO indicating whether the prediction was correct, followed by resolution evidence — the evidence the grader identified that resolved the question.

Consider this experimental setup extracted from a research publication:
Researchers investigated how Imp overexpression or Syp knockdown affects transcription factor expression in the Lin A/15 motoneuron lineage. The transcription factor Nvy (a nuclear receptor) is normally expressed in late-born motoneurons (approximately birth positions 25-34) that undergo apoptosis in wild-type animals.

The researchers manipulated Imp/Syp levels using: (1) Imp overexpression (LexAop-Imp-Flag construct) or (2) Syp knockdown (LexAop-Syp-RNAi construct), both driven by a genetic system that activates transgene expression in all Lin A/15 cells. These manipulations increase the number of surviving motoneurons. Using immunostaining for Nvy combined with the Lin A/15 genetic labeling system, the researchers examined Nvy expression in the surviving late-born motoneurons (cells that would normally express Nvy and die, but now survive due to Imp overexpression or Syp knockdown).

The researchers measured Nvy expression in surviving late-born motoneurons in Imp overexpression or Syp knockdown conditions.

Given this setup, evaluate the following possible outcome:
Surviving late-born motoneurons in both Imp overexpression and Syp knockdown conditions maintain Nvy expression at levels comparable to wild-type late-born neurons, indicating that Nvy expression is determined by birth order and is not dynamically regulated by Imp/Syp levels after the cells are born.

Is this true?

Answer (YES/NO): NO